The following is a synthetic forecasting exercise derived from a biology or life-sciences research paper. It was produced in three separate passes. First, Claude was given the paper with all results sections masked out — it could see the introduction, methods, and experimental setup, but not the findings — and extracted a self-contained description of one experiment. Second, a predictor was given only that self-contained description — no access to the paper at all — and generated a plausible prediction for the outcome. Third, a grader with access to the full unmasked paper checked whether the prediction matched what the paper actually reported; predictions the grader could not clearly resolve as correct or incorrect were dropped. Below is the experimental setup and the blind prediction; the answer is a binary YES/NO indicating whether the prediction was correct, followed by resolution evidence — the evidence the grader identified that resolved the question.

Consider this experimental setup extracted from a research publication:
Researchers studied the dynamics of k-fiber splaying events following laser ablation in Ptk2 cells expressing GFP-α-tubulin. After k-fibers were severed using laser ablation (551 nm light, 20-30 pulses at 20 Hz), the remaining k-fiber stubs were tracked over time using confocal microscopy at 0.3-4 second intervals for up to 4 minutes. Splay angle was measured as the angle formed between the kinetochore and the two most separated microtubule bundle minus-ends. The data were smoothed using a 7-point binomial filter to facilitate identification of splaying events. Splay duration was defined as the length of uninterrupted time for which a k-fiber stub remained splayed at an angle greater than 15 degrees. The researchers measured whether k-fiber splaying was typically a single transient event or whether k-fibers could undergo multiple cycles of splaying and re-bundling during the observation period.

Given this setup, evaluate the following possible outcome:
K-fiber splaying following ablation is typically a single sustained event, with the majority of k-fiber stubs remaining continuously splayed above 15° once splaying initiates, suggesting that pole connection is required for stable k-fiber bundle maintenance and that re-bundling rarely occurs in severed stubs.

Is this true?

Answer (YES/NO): NO